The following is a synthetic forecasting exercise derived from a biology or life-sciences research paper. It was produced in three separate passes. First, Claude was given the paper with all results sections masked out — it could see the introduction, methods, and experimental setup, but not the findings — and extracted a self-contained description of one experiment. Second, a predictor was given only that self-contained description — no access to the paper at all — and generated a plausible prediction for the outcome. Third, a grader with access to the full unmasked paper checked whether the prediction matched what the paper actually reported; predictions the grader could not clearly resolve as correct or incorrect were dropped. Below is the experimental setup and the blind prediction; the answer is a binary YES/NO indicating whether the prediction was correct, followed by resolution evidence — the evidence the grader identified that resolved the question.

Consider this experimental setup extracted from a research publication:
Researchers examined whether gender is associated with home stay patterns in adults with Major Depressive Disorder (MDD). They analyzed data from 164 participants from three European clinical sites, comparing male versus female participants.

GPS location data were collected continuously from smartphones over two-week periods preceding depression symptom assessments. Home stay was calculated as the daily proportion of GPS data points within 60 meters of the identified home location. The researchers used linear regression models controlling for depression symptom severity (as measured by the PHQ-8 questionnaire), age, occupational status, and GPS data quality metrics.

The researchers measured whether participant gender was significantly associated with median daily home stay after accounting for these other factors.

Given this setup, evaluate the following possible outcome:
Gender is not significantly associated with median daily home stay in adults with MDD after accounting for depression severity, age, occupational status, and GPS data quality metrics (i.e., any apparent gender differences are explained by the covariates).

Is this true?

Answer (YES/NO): YES